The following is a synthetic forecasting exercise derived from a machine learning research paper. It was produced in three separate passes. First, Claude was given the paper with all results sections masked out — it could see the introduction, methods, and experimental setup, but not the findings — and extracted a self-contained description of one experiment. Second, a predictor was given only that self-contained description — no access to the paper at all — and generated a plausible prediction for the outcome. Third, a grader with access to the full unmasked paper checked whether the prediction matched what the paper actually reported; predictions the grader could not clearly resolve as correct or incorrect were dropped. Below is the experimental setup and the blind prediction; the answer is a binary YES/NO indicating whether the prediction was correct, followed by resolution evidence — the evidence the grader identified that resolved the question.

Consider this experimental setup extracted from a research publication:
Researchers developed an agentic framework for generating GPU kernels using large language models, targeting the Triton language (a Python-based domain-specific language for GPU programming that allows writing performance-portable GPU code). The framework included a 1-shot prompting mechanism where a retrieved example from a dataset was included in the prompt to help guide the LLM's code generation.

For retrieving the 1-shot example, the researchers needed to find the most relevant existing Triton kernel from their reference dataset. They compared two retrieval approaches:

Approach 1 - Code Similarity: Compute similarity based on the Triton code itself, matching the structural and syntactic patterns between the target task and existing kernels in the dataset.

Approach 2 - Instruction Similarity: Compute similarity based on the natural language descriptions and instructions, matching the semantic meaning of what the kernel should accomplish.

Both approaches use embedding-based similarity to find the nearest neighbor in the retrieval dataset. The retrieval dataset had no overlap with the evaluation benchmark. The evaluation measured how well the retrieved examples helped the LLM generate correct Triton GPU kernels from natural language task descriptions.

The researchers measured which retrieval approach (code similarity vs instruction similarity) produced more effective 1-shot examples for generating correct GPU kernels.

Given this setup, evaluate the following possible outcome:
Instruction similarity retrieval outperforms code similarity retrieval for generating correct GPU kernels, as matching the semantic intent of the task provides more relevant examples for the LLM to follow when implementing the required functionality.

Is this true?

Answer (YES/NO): NO